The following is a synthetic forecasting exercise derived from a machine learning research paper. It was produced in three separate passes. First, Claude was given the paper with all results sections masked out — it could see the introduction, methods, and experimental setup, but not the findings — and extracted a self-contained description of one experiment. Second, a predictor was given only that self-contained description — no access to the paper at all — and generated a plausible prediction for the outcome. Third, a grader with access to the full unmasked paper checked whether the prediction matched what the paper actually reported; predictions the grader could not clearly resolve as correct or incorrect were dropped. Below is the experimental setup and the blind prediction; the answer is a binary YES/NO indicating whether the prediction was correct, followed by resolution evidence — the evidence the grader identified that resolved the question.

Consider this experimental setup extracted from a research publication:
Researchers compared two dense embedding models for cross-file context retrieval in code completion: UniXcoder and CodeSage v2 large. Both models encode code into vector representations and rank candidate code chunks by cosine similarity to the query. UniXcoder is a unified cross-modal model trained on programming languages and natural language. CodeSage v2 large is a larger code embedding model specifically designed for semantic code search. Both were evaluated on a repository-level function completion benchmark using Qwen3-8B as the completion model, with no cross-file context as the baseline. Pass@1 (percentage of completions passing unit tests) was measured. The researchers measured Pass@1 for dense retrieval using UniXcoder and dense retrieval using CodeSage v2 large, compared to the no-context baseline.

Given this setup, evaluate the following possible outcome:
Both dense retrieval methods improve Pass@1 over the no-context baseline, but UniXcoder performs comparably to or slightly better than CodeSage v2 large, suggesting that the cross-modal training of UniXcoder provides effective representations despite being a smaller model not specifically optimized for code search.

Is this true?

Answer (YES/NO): NO